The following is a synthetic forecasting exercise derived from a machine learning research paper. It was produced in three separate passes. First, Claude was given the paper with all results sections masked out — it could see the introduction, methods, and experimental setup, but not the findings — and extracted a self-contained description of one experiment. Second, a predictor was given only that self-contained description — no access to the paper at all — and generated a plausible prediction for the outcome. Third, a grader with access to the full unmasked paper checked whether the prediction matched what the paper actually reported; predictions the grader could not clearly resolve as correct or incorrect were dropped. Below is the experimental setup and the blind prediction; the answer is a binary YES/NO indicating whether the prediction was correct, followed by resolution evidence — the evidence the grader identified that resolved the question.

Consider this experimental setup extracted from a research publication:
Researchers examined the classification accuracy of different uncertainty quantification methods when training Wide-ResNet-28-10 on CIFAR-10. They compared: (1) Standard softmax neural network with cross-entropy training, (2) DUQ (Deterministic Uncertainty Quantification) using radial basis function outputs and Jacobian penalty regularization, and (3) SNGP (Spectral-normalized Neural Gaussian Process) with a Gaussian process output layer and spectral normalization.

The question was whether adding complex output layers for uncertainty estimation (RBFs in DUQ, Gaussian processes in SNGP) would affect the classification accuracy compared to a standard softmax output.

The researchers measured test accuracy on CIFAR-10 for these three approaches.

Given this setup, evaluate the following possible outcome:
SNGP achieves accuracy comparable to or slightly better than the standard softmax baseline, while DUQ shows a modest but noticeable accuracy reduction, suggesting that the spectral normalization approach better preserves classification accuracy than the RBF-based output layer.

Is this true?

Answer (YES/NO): YES